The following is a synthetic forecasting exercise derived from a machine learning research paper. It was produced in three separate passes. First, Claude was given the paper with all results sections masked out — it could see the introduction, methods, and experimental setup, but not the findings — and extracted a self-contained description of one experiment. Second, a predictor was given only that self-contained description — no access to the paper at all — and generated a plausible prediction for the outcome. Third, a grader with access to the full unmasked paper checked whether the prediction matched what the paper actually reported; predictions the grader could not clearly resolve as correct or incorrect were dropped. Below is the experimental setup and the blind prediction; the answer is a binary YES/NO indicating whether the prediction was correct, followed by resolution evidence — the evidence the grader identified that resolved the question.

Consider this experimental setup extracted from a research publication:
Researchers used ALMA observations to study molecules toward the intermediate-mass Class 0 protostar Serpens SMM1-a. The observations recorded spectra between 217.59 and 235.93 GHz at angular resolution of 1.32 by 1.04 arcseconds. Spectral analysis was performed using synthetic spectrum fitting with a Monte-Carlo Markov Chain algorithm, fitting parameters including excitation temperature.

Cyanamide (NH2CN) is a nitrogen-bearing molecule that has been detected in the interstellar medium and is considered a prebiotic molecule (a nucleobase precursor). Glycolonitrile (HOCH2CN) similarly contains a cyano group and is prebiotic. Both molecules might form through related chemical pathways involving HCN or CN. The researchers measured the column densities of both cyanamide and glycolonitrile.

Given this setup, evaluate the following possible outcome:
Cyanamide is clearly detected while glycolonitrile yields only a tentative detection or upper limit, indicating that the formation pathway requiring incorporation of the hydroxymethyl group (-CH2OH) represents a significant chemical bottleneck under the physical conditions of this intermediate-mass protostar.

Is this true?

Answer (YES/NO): NO